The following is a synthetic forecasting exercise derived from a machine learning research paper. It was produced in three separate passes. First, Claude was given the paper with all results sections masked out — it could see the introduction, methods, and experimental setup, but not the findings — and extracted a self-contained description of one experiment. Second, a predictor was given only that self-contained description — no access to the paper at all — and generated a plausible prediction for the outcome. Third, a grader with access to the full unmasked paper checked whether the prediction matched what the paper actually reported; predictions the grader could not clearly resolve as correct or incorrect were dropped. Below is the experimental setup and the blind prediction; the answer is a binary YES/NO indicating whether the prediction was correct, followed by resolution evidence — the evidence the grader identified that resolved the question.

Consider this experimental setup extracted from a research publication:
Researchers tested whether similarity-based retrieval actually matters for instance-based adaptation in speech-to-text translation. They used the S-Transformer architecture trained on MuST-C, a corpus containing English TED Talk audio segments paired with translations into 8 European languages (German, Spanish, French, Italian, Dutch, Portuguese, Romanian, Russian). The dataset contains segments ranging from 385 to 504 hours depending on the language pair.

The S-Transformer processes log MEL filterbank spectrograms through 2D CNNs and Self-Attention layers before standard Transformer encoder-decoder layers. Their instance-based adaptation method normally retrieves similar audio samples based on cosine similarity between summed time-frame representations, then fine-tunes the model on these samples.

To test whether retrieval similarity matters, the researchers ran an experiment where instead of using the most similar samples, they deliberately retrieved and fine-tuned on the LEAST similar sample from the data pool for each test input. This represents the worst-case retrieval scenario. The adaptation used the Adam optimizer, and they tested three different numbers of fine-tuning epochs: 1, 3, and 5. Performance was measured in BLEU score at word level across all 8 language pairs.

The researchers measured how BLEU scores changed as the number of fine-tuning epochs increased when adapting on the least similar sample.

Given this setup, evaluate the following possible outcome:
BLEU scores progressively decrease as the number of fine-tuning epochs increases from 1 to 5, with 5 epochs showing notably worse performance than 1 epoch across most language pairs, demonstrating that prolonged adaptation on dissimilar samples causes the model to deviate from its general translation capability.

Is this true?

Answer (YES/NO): YES